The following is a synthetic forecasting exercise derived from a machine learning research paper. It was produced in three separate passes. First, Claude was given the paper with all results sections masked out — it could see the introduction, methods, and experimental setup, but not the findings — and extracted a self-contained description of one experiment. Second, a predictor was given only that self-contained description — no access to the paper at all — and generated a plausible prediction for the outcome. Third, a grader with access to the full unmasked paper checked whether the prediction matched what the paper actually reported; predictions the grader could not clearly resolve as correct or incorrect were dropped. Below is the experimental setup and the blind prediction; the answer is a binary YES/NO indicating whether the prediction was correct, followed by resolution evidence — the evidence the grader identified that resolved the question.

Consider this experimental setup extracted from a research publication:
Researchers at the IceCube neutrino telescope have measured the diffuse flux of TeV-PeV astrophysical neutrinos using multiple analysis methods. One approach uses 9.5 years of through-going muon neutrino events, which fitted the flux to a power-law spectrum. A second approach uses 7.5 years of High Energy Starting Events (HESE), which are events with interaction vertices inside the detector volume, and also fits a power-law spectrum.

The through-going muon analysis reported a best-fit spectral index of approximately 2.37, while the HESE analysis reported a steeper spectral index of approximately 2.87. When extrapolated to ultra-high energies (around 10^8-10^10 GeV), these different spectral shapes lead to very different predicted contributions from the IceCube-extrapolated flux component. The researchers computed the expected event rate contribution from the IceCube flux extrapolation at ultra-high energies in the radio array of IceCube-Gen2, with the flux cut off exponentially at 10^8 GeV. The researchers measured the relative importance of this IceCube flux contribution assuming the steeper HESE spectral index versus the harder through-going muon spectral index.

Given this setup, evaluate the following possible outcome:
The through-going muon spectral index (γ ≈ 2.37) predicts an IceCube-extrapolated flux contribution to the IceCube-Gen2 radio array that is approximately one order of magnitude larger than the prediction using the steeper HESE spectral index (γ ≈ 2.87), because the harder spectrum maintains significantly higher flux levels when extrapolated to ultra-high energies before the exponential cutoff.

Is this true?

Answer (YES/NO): YES